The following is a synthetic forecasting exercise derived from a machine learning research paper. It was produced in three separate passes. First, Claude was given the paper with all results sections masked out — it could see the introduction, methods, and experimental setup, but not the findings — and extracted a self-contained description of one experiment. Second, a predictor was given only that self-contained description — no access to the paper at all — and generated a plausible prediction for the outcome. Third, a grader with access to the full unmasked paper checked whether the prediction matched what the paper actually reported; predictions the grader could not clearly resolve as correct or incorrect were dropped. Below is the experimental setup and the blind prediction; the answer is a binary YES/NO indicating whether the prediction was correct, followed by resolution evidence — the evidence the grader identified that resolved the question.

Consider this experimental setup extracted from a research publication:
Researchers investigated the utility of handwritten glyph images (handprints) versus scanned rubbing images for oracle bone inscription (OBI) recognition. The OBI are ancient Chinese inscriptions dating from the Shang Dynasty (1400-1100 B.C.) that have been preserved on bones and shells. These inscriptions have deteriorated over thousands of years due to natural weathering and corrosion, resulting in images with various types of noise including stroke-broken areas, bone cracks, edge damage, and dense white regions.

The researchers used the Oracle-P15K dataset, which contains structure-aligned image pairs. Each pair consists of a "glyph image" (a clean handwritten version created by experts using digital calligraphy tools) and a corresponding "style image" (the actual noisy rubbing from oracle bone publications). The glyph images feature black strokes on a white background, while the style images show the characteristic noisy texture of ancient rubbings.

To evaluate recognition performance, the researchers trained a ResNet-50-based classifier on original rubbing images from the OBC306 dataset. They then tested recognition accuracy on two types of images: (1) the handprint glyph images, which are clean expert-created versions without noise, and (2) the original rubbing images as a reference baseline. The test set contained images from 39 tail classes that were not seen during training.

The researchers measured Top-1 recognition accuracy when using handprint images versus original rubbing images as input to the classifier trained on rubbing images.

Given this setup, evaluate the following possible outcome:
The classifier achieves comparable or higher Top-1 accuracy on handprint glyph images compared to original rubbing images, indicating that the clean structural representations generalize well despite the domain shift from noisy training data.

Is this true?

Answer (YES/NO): NO